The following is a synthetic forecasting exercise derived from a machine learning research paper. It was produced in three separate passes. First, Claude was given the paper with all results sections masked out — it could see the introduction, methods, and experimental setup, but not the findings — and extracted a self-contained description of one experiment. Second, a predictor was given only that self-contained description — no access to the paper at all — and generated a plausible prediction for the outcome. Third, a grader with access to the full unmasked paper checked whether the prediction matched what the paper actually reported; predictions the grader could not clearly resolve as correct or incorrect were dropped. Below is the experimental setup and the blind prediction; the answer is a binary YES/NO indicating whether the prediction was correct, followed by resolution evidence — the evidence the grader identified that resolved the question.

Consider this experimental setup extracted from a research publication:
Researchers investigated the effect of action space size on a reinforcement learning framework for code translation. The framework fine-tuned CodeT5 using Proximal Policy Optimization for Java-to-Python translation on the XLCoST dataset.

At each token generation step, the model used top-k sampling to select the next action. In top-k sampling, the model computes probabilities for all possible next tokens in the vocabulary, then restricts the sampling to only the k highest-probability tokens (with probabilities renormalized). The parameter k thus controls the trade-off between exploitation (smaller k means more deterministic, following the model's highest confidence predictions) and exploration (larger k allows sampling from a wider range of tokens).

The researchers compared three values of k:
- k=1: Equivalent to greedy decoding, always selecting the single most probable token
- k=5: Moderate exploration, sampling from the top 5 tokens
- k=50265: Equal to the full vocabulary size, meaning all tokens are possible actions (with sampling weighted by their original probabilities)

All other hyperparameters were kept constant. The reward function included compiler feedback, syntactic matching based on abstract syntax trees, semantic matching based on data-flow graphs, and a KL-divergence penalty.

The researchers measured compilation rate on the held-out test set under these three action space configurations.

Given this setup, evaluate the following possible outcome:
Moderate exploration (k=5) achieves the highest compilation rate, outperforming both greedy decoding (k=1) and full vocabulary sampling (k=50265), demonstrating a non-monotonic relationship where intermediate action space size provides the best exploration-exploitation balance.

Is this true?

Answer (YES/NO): YES